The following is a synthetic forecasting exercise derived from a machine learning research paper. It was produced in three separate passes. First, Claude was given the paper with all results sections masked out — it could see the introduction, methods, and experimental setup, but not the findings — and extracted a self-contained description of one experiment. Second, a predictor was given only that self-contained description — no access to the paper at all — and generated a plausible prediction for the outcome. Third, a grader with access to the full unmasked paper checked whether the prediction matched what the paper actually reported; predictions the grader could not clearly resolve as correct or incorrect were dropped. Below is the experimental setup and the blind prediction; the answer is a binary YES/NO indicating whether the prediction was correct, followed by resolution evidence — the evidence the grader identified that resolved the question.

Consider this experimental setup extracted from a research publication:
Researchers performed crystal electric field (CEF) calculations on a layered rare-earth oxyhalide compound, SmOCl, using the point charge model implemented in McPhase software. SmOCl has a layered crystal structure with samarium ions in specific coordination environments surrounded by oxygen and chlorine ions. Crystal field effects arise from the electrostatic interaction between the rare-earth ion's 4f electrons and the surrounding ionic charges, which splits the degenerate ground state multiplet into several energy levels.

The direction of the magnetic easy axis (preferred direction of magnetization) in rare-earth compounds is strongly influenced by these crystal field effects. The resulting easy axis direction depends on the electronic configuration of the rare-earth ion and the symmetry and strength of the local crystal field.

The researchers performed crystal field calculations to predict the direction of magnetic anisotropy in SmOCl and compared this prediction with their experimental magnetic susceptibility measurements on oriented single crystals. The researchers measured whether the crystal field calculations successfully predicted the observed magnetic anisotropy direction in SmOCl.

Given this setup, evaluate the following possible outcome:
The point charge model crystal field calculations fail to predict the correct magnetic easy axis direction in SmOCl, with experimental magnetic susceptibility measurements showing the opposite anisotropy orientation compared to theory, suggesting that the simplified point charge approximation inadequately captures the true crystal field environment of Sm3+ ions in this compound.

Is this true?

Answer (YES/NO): NO